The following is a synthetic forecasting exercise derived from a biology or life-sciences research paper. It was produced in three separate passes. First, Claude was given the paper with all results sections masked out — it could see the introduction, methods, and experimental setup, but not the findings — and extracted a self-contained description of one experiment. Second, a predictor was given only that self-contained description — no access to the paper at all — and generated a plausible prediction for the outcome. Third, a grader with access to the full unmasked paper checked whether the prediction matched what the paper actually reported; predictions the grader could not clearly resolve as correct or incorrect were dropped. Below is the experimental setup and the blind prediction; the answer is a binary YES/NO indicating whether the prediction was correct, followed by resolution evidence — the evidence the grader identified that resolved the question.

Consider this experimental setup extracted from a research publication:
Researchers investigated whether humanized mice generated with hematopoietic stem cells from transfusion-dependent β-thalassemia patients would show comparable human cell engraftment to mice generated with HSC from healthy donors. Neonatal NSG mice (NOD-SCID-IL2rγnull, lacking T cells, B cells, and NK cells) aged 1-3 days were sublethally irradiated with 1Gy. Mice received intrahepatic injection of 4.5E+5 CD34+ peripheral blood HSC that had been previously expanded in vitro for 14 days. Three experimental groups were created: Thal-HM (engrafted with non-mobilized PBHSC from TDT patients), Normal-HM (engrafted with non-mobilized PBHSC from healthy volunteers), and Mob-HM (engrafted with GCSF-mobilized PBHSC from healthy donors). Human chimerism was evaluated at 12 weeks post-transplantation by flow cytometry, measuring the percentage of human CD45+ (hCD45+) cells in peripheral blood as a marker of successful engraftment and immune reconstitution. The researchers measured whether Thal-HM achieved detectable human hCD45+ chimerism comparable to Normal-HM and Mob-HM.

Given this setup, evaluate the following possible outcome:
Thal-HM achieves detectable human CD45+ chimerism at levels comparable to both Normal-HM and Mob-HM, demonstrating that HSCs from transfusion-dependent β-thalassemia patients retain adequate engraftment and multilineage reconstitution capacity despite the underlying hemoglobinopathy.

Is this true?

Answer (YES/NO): NO